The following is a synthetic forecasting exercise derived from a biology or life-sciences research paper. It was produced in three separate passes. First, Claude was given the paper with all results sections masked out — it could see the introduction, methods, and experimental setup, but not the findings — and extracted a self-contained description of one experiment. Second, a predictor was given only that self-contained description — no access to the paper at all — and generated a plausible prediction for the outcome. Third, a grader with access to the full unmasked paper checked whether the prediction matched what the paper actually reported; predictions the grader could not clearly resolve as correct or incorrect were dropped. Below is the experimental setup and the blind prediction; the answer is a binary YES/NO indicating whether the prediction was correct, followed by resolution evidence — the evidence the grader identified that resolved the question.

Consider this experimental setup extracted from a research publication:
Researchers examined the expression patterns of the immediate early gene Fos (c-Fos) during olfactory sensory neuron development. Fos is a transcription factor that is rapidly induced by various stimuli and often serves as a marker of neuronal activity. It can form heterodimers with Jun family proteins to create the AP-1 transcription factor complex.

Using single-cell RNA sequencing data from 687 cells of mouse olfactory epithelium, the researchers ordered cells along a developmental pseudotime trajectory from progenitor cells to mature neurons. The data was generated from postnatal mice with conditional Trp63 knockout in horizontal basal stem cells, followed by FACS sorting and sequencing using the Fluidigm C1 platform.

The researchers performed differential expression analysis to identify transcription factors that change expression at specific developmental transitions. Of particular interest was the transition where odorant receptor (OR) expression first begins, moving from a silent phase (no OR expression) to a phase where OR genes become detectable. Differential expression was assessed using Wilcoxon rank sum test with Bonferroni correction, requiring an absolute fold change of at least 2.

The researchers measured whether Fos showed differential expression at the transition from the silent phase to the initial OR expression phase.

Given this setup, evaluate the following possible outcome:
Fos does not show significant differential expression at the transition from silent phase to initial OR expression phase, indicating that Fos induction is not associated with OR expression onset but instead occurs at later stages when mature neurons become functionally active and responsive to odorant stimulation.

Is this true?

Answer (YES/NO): NO